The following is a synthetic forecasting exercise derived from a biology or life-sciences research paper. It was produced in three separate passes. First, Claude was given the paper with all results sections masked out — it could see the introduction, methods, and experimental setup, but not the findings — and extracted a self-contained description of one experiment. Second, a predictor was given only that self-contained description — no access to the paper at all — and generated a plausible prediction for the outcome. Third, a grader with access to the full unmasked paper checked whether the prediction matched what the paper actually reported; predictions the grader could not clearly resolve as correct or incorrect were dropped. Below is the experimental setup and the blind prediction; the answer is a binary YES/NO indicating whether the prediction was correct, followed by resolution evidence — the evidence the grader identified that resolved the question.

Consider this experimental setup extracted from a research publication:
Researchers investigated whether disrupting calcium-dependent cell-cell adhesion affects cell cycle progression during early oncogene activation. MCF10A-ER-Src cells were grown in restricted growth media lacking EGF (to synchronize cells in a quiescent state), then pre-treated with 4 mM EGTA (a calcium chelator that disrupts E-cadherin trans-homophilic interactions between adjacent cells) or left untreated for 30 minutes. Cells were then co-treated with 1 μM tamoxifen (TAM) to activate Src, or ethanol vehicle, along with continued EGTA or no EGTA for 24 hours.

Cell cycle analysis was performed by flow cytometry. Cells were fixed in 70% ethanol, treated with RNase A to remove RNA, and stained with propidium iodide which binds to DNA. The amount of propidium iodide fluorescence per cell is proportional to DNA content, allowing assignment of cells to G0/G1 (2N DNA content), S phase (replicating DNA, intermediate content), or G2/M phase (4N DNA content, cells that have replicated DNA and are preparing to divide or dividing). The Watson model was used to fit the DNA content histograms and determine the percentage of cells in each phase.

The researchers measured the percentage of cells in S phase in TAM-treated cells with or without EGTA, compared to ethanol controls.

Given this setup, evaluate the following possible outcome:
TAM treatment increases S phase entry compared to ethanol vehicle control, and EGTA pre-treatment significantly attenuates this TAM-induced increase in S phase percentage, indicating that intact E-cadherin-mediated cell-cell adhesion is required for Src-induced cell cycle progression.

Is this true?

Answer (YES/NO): YES